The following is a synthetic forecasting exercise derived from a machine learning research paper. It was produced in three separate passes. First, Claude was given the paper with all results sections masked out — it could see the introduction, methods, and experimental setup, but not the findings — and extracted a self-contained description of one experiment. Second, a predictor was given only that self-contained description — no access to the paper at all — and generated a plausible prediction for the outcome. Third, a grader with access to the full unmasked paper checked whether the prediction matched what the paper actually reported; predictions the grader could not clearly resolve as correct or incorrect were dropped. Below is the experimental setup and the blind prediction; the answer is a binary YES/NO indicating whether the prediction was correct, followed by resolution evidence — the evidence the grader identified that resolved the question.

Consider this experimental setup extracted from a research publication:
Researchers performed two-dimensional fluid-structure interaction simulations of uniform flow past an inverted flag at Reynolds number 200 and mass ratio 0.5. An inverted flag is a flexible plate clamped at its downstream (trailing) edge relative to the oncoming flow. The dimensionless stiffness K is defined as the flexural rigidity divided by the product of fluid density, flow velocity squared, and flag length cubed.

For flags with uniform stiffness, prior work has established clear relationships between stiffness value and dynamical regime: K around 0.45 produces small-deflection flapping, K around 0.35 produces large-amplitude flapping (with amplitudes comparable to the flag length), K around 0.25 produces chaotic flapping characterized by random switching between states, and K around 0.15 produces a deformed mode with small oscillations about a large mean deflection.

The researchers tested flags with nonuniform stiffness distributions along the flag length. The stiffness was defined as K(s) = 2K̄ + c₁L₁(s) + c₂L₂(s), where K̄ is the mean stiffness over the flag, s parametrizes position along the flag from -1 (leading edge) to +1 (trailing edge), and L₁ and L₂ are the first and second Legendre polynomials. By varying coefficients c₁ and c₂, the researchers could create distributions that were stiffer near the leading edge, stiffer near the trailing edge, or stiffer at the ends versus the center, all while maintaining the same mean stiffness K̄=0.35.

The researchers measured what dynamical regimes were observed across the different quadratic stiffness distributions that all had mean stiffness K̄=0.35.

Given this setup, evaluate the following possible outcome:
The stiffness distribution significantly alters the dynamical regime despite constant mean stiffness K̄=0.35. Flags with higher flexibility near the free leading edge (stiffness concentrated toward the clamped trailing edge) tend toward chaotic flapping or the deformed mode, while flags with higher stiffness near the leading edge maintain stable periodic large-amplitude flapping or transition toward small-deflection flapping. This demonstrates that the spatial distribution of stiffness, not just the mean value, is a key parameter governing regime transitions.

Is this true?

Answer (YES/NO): NO